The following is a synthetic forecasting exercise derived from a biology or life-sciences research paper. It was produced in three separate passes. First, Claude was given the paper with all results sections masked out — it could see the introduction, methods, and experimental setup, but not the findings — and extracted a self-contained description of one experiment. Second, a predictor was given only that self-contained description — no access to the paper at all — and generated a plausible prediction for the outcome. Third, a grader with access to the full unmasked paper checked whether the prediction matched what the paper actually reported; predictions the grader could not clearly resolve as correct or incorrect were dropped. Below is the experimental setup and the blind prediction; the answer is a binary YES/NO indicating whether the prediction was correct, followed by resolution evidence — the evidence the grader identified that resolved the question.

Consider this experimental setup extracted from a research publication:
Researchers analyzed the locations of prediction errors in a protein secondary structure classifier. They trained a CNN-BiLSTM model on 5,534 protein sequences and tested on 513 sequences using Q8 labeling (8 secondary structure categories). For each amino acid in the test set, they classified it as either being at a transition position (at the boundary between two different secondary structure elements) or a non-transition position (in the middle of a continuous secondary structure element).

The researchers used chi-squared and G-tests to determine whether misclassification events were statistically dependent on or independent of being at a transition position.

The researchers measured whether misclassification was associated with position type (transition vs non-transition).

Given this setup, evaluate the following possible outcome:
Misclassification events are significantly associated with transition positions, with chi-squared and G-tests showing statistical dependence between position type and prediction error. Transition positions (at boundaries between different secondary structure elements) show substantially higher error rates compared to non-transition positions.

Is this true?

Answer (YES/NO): YES